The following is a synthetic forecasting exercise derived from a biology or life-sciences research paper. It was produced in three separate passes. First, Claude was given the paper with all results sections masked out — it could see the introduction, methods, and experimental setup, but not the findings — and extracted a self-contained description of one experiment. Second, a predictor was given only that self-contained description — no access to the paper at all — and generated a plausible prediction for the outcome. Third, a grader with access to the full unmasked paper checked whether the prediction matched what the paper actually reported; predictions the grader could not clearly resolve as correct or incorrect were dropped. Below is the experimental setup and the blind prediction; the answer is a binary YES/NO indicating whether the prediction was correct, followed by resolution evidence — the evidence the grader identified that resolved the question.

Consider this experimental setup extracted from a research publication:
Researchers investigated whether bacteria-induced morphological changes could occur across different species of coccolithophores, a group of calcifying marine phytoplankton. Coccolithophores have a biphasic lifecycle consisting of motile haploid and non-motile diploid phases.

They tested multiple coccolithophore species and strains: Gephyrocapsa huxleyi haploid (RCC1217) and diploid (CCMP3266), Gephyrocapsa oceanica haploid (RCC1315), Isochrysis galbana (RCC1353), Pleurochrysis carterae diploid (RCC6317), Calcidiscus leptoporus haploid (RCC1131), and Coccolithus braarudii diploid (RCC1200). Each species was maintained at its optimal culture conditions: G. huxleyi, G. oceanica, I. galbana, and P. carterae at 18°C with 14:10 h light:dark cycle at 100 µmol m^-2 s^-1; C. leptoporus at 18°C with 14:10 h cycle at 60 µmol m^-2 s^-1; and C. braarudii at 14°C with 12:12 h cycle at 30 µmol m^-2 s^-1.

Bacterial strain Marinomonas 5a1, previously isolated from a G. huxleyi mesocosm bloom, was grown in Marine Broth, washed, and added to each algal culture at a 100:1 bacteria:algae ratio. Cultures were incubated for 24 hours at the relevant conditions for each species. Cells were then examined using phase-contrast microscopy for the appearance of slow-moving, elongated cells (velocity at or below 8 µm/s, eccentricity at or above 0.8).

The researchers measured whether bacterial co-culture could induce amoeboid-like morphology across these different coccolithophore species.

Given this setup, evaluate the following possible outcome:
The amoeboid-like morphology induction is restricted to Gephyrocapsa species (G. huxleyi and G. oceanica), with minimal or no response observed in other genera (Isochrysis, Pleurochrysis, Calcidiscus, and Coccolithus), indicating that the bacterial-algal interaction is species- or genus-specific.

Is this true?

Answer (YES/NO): YES